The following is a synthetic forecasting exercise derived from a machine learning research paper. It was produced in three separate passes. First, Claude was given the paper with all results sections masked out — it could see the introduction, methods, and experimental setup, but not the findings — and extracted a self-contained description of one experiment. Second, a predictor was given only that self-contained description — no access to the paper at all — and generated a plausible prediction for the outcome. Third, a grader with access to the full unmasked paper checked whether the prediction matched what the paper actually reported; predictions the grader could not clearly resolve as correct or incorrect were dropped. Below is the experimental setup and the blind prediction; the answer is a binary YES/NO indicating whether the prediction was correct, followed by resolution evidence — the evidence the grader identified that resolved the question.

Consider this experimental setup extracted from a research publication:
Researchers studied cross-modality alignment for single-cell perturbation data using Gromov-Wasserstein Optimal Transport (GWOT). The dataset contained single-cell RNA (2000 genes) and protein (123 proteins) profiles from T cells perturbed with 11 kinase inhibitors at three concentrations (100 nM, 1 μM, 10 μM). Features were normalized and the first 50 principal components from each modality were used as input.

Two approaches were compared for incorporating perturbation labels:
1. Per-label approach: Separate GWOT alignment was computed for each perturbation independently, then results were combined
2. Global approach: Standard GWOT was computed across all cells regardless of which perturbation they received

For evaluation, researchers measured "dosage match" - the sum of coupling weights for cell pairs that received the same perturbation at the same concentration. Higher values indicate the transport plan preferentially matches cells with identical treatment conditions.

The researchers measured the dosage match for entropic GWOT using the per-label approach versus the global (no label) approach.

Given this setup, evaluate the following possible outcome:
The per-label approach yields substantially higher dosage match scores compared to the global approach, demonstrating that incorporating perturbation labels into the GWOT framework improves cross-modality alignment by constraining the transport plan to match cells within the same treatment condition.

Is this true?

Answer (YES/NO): YES